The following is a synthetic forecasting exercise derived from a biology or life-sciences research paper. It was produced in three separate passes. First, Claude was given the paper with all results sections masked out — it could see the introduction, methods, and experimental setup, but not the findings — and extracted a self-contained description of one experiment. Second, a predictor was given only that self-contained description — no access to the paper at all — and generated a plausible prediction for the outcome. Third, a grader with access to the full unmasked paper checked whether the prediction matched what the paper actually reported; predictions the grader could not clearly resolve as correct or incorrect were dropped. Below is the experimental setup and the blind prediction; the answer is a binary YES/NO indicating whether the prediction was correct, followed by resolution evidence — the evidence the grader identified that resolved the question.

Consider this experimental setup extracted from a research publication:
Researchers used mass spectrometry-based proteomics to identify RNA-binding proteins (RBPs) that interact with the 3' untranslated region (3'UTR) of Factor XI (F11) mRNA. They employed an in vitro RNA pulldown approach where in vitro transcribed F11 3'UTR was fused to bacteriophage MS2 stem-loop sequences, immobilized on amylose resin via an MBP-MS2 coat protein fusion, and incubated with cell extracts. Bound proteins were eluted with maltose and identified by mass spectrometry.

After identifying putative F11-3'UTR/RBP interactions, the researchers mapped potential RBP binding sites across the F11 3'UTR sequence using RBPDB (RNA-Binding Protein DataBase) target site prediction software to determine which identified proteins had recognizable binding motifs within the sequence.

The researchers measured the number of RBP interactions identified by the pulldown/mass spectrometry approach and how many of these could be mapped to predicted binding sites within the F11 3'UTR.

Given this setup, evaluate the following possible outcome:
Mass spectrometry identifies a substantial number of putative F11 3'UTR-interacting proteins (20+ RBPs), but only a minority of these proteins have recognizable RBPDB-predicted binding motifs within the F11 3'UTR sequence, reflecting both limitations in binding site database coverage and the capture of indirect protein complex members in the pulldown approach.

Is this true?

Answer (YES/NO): YES